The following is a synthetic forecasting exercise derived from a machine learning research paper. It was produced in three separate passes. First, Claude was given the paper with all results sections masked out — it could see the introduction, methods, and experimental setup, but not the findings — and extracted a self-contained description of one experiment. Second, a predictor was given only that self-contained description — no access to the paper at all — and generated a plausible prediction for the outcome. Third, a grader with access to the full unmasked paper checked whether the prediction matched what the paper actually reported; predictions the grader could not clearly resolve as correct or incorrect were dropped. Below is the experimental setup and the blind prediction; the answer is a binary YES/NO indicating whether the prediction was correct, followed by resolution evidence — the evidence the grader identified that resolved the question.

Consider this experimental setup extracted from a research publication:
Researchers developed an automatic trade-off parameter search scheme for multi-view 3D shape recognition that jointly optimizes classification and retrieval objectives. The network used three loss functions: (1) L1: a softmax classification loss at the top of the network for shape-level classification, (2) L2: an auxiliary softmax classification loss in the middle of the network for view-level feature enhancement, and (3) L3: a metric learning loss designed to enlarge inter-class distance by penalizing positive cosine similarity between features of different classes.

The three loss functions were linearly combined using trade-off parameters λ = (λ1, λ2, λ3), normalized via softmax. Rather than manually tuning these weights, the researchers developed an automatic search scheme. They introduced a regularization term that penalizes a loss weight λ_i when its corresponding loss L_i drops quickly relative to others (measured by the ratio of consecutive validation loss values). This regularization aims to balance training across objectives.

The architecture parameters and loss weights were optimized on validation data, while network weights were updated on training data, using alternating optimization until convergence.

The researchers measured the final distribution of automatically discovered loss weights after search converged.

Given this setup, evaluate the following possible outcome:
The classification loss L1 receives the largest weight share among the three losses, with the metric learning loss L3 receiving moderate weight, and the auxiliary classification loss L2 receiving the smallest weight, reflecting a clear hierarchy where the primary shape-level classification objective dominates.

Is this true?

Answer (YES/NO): NO